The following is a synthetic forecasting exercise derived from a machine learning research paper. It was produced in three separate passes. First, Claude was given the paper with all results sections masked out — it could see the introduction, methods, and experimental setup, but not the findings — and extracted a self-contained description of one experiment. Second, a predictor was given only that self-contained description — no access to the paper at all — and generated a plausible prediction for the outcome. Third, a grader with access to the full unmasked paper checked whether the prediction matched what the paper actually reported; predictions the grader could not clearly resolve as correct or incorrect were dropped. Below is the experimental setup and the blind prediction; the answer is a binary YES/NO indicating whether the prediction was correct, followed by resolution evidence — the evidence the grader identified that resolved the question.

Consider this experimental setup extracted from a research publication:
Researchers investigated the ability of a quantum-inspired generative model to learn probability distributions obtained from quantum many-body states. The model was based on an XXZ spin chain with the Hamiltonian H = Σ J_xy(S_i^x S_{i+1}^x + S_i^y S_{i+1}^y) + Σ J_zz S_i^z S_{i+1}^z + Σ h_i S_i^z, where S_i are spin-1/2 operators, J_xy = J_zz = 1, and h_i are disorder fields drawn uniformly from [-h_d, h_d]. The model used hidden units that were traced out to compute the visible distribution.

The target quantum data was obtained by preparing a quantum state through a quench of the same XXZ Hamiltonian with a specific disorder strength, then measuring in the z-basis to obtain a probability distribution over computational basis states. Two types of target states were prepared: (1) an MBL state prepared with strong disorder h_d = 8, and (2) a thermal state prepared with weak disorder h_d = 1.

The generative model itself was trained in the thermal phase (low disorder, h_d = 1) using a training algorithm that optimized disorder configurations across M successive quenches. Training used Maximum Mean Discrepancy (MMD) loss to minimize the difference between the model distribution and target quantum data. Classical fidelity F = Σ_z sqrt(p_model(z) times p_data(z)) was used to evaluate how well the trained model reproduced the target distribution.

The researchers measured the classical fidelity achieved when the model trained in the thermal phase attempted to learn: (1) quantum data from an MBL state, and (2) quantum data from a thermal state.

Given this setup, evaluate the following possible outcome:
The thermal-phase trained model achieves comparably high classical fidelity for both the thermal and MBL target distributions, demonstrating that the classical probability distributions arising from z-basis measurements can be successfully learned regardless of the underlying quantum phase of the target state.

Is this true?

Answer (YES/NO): NO